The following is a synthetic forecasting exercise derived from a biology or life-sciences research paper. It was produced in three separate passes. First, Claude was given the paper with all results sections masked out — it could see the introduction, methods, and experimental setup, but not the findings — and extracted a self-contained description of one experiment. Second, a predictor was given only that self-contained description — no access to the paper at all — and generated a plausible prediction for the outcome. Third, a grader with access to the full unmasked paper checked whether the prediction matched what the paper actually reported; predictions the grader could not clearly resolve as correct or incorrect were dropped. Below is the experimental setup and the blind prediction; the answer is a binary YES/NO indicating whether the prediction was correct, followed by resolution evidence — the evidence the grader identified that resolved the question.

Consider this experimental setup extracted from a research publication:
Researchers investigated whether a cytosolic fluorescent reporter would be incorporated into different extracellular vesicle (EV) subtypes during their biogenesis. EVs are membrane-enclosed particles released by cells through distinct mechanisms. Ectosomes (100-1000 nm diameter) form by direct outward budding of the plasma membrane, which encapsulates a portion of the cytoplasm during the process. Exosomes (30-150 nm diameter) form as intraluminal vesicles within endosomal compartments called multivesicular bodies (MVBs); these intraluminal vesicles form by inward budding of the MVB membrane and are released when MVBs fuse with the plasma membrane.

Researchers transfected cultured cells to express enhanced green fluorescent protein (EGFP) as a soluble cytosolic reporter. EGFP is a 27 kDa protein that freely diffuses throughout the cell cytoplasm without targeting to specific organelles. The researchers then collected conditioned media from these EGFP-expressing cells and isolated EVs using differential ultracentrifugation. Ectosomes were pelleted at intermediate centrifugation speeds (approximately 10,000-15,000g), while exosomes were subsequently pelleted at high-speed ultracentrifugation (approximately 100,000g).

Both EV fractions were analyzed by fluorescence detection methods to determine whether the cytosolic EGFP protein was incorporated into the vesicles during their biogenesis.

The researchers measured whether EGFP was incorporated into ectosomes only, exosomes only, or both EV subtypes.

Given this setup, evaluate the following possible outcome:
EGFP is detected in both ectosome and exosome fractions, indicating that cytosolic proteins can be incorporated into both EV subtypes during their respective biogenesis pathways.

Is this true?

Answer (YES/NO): YES